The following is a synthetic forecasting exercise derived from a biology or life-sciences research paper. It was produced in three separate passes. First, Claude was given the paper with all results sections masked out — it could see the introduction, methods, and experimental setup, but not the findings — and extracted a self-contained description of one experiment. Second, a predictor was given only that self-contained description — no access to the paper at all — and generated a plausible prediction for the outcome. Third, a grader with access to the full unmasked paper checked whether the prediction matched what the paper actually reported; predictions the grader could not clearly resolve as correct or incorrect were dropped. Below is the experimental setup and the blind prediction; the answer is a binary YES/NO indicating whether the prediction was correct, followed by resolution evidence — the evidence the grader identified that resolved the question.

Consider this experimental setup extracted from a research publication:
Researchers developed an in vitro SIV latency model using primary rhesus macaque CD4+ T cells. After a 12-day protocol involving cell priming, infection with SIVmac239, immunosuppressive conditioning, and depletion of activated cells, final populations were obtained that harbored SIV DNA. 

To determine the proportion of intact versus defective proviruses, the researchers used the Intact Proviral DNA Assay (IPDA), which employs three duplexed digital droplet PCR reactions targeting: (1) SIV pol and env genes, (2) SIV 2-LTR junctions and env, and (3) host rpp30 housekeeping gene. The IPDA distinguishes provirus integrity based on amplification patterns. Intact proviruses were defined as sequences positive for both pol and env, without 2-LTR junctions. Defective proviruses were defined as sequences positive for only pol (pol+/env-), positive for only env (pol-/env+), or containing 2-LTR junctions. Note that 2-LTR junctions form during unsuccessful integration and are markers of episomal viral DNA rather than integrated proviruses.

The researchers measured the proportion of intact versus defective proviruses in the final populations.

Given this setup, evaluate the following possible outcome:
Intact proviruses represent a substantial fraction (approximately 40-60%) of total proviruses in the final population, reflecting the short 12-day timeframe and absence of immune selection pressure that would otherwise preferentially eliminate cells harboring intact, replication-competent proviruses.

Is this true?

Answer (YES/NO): NO